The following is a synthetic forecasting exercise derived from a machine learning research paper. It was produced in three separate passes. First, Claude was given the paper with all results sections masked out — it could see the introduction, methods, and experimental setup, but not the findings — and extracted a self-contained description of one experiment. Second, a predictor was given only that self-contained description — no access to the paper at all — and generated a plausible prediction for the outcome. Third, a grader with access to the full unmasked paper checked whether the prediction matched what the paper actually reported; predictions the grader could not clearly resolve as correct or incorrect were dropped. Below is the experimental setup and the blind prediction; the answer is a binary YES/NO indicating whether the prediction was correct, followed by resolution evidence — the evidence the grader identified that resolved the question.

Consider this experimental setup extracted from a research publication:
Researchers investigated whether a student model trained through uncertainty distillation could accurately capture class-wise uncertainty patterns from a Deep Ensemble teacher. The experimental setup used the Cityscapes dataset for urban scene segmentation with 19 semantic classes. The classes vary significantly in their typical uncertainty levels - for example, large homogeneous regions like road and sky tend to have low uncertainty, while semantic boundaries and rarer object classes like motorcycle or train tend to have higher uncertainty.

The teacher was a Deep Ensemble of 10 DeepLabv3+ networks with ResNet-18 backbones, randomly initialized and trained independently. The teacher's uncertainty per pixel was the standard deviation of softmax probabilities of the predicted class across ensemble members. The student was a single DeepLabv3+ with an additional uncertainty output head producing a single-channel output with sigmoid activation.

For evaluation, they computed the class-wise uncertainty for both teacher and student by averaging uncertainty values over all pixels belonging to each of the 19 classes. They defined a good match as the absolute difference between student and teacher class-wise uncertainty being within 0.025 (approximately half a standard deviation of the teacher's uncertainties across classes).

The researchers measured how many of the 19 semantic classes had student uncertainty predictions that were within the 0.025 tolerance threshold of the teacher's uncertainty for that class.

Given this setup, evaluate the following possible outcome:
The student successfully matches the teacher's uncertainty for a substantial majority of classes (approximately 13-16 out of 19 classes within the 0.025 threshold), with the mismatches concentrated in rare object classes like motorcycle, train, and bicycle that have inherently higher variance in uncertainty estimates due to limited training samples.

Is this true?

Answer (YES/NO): NO